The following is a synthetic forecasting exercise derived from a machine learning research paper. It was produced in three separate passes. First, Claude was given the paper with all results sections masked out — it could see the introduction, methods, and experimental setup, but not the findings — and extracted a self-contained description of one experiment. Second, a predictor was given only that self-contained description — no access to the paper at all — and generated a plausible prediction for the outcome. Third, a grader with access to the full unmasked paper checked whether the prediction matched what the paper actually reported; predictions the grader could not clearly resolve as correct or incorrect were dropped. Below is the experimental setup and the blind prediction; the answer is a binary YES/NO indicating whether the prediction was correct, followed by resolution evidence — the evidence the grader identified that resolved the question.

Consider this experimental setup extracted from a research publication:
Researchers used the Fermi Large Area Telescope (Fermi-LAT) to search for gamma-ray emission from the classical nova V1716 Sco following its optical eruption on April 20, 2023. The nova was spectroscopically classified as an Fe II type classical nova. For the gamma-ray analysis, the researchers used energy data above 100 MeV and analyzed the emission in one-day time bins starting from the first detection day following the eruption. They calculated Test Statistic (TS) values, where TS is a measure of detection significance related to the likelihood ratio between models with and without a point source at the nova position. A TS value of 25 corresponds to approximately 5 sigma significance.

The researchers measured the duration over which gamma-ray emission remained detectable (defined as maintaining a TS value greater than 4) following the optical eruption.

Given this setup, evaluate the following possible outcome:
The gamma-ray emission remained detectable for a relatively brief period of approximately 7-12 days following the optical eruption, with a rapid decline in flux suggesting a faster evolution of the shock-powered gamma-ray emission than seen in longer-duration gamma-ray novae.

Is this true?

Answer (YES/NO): NO